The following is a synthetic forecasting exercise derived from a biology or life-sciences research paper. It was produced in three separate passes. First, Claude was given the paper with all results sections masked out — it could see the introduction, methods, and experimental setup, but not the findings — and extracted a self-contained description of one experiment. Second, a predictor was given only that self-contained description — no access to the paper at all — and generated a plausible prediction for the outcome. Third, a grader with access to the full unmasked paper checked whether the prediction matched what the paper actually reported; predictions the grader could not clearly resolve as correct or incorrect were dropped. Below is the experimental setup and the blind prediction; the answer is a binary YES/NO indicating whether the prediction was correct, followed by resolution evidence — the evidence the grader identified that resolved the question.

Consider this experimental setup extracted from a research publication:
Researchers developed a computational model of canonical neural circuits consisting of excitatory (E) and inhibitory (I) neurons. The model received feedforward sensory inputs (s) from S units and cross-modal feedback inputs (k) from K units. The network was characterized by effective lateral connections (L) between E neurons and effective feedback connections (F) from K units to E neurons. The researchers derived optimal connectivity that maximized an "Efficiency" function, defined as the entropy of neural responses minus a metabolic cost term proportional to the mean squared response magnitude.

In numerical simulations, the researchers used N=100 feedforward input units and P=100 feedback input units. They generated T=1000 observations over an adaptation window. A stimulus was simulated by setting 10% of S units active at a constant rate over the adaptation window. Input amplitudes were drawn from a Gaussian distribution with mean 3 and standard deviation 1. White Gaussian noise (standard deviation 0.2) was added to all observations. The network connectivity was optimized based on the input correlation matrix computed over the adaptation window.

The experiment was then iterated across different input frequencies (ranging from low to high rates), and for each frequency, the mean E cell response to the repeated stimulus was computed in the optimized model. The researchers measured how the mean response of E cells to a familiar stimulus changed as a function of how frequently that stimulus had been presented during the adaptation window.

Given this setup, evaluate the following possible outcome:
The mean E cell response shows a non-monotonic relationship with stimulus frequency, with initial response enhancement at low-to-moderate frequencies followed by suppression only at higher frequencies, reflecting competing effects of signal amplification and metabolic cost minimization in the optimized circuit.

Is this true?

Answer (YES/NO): NO